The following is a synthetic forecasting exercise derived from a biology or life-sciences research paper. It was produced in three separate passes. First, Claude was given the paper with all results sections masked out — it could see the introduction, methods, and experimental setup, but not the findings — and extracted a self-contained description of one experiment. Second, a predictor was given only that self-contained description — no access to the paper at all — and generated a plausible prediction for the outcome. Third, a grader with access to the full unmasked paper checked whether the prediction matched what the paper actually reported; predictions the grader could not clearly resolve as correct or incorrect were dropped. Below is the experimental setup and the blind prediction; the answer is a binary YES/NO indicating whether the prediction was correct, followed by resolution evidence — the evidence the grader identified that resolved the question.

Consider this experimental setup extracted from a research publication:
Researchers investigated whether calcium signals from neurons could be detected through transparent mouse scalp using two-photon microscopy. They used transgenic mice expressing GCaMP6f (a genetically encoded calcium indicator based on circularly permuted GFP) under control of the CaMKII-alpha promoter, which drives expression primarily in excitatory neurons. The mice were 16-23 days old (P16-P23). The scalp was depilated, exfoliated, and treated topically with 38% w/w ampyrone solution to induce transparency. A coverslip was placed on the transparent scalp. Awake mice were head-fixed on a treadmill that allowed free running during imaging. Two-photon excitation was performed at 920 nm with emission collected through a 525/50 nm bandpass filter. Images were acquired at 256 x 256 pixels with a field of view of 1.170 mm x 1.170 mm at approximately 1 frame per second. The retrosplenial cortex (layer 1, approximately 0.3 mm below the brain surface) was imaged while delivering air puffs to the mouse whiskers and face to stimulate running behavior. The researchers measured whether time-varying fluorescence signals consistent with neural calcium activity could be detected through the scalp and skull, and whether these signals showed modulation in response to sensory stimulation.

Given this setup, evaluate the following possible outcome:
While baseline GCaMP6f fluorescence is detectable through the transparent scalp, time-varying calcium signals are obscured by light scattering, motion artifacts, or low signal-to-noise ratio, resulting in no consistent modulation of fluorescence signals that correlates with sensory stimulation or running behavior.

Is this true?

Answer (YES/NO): NO